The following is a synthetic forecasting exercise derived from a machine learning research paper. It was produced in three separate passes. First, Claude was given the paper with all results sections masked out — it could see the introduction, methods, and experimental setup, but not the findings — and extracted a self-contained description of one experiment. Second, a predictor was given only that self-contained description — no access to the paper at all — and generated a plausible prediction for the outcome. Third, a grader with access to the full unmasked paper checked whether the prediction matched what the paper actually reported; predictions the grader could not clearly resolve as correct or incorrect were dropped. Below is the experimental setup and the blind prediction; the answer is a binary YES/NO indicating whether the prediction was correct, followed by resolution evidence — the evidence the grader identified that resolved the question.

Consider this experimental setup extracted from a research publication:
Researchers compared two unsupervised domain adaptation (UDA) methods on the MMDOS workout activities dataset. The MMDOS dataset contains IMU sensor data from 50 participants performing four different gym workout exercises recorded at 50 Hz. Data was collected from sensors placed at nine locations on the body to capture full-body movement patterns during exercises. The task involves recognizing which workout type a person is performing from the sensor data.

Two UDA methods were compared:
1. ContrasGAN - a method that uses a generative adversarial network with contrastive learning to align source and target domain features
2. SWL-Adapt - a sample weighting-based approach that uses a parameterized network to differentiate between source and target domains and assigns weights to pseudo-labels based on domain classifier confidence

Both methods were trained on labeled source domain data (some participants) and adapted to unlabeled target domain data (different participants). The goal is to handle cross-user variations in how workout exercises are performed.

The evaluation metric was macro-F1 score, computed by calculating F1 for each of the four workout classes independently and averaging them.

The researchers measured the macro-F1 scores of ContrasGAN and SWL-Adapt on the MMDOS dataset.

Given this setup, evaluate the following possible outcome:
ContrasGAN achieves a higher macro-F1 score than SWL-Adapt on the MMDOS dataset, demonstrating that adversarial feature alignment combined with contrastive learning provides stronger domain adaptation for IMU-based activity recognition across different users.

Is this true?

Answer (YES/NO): YES